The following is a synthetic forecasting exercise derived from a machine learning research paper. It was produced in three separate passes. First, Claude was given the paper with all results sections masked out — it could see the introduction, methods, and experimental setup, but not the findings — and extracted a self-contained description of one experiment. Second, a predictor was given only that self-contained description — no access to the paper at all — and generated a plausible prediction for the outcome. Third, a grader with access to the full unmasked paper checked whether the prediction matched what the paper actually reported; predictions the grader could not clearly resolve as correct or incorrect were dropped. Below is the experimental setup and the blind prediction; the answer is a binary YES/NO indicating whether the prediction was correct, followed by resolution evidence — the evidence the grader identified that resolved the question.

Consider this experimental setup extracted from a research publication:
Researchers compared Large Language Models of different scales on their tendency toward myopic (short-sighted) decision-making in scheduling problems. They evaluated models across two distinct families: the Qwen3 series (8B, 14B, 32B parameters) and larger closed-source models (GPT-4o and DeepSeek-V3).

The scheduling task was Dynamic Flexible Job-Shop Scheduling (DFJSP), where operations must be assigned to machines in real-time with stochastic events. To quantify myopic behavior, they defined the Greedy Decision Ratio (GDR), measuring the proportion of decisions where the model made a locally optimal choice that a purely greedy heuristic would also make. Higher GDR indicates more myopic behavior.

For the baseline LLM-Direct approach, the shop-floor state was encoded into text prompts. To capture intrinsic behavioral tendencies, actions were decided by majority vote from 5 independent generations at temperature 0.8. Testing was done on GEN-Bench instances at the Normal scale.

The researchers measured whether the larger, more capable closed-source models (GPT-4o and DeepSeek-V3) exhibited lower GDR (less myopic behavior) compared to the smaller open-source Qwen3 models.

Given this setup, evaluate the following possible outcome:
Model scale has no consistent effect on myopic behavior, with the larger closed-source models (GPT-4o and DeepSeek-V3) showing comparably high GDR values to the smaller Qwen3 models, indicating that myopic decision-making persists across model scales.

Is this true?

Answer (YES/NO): YES